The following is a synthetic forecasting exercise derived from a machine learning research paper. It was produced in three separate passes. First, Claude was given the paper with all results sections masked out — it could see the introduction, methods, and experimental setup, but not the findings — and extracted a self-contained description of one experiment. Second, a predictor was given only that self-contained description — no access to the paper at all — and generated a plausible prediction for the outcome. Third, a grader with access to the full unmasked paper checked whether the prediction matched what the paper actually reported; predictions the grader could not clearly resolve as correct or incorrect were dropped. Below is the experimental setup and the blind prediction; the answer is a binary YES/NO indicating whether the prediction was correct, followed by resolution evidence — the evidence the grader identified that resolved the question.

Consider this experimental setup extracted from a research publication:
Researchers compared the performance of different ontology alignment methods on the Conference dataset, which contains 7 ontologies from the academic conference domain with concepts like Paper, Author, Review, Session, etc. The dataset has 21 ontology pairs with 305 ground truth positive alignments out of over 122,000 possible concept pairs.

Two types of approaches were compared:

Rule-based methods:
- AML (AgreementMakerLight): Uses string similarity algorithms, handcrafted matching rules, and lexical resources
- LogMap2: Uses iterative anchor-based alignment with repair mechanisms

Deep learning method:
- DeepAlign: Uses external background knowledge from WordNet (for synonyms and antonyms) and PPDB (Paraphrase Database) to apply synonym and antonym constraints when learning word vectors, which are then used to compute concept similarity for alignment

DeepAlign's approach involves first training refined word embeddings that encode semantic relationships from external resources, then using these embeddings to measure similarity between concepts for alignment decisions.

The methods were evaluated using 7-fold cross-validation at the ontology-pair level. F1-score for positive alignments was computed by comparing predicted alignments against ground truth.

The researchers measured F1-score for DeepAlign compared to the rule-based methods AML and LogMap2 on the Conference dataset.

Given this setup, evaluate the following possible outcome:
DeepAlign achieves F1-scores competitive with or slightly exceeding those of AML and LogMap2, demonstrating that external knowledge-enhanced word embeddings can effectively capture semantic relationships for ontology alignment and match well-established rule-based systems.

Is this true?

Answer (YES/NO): NO